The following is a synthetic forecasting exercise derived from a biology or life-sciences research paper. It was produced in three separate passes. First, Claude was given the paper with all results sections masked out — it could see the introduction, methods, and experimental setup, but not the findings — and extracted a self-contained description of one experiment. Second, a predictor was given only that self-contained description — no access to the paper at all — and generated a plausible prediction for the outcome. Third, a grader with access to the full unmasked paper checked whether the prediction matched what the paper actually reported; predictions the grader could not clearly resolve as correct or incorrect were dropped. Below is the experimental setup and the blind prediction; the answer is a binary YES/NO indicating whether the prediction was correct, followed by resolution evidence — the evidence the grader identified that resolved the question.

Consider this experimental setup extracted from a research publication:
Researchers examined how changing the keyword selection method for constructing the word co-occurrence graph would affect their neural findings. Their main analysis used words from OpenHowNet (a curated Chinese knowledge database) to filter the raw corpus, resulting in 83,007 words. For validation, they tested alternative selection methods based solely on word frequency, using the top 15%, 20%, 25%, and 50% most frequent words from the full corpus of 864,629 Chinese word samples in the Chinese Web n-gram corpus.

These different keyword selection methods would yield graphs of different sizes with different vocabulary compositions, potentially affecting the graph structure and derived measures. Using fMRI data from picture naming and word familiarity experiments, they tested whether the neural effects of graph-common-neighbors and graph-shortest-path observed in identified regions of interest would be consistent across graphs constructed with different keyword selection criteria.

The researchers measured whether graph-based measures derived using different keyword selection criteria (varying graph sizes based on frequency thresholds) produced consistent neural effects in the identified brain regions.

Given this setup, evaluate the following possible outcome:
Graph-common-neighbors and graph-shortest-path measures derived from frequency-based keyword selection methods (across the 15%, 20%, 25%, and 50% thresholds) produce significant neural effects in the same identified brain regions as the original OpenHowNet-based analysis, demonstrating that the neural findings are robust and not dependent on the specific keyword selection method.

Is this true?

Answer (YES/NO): YES